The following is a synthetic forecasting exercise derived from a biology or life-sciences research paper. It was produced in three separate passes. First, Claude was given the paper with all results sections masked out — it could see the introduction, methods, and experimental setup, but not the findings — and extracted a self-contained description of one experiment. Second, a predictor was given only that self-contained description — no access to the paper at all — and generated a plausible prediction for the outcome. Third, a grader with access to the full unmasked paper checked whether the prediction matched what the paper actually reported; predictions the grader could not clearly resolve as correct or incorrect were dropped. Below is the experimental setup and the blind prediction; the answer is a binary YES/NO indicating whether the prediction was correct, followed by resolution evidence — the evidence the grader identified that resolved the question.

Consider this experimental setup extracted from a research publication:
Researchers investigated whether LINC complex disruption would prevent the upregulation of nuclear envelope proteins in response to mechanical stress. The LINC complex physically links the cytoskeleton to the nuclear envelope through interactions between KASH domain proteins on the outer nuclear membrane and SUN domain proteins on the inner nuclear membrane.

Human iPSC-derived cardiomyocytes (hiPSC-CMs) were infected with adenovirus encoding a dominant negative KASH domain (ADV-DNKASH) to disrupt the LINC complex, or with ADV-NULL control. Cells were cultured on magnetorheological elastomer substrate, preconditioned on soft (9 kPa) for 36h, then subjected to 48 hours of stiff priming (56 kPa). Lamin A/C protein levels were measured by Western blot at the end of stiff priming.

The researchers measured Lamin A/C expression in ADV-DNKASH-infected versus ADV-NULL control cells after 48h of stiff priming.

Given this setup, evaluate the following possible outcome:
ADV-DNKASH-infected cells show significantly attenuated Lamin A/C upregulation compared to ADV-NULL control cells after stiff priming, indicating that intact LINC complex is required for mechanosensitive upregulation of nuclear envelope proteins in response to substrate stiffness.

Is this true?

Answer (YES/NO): YES